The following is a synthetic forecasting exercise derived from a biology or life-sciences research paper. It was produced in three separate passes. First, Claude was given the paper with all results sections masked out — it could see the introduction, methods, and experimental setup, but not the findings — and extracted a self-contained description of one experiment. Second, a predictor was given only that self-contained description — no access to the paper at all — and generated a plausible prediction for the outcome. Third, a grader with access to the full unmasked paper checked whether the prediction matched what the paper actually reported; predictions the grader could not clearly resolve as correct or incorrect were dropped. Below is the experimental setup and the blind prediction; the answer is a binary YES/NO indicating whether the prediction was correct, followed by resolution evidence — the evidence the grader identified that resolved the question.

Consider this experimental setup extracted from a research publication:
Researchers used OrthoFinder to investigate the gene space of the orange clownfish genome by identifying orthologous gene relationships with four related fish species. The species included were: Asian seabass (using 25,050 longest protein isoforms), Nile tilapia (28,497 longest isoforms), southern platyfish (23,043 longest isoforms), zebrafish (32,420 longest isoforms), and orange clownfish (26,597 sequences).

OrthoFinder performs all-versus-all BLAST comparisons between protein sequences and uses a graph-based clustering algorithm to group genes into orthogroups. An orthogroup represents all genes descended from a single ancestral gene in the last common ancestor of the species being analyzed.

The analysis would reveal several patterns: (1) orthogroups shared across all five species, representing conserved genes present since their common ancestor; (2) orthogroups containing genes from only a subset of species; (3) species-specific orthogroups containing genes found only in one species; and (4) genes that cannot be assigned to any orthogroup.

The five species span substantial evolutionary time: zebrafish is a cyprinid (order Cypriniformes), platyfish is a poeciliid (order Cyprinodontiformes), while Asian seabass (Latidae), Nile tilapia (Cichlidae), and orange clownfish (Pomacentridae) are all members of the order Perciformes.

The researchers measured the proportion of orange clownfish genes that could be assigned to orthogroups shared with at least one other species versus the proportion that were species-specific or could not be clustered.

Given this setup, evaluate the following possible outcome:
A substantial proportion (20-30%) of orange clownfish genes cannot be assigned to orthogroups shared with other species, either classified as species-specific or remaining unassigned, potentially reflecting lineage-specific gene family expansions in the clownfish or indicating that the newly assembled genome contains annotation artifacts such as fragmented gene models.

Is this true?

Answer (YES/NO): NO